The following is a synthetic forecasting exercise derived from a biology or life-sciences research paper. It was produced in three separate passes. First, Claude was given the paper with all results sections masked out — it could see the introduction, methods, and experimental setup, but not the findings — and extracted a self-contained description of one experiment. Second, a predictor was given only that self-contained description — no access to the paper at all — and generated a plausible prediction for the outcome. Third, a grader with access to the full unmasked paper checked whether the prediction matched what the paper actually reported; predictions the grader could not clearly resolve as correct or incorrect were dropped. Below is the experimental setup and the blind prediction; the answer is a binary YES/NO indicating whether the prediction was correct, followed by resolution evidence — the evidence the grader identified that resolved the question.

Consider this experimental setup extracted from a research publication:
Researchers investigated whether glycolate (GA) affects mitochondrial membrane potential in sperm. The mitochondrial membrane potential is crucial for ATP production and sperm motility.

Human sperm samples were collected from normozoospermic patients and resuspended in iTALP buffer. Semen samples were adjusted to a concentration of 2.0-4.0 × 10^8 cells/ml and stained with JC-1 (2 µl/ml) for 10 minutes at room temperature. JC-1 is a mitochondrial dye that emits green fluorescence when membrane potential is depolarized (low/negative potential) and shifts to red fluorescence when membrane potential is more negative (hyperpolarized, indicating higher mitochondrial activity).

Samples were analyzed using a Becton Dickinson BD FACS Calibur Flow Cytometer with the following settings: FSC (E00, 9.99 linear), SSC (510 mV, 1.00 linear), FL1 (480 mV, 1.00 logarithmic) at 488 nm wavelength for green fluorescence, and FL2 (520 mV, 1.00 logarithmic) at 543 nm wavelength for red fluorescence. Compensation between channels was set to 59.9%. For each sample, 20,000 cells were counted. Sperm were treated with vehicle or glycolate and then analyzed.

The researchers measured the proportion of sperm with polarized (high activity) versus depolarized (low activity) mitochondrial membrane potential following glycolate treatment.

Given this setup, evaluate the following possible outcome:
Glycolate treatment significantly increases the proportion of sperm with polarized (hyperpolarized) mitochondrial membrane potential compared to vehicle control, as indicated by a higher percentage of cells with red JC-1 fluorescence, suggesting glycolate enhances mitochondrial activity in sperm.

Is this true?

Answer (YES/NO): NO